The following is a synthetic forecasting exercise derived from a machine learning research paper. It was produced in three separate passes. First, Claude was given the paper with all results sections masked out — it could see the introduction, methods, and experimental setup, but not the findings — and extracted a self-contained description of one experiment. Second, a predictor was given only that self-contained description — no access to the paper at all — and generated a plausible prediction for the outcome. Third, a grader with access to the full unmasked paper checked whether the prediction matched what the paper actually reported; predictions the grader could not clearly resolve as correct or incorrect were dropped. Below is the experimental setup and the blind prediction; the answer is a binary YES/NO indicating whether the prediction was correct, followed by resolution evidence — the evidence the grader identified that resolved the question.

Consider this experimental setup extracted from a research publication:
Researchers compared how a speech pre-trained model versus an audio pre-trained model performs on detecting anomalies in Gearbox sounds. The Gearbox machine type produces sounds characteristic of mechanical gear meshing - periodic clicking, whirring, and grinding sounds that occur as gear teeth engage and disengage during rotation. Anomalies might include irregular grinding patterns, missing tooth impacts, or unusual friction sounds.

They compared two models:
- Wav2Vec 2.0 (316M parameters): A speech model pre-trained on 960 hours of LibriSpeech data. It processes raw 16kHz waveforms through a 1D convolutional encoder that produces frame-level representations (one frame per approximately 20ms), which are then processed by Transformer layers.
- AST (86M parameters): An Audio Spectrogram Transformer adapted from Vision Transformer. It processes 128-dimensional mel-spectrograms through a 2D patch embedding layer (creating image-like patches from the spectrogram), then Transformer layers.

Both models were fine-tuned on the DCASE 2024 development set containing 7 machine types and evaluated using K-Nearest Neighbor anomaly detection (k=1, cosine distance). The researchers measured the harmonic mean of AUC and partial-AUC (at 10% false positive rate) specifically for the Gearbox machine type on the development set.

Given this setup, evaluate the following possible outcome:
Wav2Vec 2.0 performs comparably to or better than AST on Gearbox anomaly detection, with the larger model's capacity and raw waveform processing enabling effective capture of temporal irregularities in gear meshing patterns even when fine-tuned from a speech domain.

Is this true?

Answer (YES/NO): YES